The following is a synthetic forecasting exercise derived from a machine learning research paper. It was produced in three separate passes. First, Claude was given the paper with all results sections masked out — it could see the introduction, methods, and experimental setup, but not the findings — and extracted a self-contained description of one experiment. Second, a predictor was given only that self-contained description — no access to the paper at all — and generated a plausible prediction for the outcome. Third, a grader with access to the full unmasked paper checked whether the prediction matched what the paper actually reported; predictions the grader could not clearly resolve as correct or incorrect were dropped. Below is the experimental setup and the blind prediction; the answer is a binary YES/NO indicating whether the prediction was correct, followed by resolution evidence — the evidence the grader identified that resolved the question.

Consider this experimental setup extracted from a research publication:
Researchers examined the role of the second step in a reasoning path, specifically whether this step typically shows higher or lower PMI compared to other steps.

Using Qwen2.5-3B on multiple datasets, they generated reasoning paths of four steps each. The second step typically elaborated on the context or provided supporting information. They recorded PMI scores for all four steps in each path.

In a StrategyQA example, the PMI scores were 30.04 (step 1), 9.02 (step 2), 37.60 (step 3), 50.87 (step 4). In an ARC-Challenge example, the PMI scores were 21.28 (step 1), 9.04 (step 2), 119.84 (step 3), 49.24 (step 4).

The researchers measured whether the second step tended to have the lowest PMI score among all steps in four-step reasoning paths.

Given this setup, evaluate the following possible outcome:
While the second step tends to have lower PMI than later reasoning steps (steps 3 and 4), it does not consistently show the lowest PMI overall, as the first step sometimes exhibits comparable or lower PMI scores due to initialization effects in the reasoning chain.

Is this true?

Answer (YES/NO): NO